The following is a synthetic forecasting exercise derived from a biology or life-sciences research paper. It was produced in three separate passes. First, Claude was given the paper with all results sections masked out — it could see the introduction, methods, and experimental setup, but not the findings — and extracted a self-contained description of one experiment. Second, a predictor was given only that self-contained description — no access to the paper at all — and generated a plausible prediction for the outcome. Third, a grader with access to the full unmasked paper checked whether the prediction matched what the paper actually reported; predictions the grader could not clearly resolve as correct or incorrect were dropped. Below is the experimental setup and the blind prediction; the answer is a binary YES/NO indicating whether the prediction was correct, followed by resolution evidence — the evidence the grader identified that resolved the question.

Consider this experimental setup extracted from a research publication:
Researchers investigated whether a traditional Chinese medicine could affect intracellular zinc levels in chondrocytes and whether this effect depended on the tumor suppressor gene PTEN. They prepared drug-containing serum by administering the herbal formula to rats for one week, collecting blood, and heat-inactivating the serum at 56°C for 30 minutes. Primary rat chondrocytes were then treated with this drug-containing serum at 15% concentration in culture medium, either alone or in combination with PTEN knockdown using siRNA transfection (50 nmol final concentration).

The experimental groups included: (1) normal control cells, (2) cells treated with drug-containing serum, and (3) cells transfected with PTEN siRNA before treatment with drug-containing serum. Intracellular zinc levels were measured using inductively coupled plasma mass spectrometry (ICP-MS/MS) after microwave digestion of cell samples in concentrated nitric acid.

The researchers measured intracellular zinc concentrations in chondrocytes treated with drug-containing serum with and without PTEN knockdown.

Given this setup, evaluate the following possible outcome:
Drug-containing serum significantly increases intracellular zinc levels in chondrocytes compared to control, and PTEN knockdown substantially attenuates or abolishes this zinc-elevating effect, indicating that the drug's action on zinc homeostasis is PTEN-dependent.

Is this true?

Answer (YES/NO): NO